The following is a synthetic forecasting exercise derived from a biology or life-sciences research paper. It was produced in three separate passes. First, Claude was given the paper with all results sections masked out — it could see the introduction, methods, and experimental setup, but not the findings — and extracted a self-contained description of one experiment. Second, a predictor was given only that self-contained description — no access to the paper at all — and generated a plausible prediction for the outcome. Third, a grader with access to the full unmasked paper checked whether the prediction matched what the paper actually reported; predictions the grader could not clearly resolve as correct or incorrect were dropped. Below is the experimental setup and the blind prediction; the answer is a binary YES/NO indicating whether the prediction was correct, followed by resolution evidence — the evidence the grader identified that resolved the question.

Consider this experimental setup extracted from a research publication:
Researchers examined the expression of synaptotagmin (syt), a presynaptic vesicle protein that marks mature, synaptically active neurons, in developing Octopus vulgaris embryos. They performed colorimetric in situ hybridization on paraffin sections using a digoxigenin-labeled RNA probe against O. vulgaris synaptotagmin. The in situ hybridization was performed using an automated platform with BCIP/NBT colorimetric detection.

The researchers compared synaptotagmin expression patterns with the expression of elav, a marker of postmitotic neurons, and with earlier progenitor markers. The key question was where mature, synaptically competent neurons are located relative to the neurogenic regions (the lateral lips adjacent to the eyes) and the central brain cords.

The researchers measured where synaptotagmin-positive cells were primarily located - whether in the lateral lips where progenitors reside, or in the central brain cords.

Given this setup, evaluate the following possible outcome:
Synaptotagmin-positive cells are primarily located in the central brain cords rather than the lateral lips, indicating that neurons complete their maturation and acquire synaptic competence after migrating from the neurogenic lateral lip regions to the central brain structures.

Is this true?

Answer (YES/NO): YES